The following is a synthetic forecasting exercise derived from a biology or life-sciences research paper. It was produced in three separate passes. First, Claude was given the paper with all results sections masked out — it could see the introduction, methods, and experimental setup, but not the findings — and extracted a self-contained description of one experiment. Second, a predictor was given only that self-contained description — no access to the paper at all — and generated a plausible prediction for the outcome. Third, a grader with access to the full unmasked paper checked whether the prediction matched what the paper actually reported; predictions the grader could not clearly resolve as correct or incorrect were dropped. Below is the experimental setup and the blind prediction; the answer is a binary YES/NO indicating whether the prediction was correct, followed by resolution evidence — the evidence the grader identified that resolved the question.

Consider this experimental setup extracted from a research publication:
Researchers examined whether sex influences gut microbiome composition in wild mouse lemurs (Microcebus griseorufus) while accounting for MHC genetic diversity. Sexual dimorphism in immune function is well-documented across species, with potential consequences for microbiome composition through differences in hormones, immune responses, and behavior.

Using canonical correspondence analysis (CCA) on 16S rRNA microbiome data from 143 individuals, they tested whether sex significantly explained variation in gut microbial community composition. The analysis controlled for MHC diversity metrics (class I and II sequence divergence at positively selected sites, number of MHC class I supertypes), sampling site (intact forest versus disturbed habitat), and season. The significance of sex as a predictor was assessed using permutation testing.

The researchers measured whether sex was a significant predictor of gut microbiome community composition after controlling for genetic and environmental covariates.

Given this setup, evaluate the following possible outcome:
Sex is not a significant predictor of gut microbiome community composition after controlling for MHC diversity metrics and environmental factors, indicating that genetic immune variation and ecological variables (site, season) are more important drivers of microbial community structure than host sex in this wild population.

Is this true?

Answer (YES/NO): YES